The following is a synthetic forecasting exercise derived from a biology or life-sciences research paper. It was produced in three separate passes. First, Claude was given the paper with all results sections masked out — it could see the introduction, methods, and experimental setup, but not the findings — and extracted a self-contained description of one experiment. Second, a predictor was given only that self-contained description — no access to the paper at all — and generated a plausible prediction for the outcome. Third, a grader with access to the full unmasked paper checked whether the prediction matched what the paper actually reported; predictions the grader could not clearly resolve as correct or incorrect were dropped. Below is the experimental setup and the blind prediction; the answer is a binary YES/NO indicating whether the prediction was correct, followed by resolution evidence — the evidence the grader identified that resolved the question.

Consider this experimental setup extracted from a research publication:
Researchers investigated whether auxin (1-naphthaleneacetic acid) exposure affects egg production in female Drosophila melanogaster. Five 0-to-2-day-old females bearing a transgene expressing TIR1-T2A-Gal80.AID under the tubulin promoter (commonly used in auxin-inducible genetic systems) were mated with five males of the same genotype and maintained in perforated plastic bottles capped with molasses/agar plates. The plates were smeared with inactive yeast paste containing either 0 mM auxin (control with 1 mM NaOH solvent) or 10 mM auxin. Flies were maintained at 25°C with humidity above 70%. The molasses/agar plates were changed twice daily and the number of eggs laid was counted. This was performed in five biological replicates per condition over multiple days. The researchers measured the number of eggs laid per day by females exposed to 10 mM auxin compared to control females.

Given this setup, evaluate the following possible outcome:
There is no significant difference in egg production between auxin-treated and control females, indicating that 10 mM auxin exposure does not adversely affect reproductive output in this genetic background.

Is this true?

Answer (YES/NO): YES